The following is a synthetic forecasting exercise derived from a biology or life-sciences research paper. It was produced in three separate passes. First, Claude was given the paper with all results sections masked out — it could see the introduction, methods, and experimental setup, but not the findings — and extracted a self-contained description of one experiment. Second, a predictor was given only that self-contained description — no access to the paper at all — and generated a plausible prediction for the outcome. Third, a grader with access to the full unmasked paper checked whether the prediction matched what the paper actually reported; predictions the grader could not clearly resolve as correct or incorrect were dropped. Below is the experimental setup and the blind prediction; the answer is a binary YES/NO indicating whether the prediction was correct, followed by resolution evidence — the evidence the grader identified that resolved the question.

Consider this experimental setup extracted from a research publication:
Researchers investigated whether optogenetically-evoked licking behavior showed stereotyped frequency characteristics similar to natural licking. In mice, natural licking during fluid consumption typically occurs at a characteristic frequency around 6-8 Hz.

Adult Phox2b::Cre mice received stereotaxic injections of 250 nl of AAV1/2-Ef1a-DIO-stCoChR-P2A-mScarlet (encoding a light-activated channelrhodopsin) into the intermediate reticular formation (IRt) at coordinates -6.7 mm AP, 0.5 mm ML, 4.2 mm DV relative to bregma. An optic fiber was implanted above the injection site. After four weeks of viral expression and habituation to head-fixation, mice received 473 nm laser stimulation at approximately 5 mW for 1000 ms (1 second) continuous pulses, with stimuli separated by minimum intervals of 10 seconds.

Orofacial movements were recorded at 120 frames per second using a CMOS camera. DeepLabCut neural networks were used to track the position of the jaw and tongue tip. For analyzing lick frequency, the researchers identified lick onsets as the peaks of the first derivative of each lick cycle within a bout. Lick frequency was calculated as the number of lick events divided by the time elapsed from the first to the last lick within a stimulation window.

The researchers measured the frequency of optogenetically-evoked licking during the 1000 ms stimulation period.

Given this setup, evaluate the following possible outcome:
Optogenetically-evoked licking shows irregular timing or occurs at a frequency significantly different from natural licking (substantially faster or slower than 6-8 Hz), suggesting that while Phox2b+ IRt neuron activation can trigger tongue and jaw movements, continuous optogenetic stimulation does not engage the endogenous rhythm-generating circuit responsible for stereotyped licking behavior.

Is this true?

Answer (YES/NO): NO